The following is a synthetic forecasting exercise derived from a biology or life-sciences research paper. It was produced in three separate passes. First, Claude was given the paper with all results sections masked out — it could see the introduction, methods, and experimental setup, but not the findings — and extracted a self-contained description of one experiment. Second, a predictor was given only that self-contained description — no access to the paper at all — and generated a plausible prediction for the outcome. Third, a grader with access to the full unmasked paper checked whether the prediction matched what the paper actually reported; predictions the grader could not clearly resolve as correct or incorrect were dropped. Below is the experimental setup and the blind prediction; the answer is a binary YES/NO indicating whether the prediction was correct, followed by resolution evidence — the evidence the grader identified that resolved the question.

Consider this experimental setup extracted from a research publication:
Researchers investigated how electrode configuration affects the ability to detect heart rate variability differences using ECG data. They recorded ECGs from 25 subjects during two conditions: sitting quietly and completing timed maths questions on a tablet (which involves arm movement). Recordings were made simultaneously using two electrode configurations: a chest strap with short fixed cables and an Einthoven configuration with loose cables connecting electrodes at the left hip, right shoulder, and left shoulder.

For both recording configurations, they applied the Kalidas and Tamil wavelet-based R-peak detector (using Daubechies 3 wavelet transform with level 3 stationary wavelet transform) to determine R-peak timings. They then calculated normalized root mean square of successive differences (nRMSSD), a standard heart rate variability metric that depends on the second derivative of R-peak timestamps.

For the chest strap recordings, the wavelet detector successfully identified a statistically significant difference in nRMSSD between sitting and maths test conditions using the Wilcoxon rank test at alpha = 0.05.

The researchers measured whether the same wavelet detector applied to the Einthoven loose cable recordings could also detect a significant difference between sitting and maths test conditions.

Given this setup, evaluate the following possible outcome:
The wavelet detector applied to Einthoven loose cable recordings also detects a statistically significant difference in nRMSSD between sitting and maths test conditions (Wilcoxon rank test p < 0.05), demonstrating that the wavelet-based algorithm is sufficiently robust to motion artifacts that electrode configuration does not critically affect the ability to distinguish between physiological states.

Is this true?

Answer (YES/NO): YES